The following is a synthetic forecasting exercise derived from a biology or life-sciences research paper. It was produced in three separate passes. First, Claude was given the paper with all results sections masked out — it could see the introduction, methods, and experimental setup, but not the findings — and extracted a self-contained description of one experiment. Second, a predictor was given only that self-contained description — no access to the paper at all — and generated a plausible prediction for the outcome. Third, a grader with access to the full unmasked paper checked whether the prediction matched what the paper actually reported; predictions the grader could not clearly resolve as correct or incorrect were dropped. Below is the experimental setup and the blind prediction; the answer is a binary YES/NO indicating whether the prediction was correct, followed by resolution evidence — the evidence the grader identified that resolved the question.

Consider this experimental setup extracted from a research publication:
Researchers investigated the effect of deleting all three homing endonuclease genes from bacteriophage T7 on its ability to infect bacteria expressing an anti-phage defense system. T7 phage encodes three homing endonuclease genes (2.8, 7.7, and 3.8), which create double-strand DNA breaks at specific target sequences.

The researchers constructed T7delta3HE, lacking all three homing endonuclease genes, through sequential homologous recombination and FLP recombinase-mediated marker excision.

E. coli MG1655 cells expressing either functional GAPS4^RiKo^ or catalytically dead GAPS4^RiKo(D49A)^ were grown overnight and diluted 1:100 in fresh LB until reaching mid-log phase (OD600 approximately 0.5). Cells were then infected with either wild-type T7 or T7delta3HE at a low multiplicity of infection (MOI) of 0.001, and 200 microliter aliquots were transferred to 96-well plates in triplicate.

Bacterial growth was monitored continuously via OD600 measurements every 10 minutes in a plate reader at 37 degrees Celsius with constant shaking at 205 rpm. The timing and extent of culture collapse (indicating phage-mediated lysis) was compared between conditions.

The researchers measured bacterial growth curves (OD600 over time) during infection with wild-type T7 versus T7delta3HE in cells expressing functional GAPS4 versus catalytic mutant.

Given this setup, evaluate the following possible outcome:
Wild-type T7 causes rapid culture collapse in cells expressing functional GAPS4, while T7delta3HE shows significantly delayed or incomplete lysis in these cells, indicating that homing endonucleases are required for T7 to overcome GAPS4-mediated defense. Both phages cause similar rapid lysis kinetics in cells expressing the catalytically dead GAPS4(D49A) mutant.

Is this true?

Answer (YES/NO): YES